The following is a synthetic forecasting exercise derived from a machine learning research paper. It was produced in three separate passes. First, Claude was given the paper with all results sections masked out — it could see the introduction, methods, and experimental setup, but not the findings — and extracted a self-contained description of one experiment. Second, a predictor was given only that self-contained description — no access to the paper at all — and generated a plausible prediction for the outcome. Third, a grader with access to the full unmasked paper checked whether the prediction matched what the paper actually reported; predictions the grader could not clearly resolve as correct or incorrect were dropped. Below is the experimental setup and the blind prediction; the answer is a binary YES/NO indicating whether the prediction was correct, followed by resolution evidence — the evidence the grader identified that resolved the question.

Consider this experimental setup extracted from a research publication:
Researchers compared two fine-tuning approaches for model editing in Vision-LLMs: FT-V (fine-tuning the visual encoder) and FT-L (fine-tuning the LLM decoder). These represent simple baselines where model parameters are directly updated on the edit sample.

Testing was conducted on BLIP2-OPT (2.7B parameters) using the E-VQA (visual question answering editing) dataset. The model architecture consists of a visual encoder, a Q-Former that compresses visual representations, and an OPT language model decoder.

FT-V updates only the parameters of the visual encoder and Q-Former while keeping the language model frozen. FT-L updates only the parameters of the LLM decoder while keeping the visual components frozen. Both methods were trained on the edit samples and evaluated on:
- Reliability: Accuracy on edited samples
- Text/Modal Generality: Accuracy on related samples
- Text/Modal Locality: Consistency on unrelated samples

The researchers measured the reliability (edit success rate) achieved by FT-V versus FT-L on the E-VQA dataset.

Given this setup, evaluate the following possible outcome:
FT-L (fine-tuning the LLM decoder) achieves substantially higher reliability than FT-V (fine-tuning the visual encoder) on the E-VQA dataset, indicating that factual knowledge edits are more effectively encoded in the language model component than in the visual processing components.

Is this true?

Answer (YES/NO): NO